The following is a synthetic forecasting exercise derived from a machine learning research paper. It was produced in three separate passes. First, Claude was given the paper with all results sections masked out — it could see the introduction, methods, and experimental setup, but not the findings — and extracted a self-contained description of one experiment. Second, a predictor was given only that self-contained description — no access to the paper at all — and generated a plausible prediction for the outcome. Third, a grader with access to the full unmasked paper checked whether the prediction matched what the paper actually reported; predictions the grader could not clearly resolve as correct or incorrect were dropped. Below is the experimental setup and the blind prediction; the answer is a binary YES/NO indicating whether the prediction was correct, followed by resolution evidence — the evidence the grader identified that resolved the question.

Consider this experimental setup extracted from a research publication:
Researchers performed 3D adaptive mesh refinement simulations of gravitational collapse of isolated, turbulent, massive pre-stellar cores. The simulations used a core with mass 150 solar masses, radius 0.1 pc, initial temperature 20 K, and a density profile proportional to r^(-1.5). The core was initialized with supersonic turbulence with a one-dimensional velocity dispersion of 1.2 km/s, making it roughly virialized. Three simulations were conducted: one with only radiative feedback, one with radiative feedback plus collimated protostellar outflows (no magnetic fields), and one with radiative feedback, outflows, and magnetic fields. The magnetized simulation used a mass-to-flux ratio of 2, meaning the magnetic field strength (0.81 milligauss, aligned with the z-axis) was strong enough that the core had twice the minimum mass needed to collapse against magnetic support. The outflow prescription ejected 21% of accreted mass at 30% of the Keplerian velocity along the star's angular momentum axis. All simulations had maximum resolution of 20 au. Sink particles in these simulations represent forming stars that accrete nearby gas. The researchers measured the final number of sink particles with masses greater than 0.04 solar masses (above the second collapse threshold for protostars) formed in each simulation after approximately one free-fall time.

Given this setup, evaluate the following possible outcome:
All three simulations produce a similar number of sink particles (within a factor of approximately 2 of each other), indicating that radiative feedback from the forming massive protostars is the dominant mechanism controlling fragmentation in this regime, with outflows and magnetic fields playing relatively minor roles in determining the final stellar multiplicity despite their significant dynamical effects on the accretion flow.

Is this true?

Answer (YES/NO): NO